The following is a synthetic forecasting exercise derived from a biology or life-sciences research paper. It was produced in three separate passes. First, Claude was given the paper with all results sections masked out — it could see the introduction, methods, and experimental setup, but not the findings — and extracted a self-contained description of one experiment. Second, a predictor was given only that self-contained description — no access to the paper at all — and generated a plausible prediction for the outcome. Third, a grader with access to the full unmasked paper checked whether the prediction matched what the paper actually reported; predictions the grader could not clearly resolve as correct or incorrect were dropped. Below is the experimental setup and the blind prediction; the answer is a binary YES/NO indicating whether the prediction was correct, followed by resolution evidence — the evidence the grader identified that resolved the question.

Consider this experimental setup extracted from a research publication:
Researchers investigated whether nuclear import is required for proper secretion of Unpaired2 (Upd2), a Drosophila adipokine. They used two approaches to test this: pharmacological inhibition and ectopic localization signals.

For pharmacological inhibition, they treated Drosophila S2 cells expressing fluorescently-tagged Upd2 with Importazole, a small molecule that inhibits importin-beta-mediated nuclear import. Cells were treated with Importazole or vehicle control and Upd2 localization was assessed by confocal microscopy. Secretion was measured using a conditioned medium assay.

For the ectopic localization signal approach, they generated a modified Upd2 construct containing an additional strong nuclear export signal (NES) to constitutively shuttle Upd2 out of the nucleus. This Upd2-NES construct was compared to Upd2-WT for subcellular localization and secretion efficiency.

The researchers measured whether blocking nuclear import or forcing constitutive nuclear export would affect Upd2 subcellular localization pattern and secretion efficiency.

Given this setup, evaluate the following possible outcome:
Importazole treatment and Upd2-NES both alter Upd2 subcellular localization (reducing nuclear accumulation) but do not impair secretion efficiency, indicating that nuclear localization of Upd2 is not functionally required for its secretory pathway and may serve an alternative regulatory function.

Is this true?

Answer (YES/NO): NO